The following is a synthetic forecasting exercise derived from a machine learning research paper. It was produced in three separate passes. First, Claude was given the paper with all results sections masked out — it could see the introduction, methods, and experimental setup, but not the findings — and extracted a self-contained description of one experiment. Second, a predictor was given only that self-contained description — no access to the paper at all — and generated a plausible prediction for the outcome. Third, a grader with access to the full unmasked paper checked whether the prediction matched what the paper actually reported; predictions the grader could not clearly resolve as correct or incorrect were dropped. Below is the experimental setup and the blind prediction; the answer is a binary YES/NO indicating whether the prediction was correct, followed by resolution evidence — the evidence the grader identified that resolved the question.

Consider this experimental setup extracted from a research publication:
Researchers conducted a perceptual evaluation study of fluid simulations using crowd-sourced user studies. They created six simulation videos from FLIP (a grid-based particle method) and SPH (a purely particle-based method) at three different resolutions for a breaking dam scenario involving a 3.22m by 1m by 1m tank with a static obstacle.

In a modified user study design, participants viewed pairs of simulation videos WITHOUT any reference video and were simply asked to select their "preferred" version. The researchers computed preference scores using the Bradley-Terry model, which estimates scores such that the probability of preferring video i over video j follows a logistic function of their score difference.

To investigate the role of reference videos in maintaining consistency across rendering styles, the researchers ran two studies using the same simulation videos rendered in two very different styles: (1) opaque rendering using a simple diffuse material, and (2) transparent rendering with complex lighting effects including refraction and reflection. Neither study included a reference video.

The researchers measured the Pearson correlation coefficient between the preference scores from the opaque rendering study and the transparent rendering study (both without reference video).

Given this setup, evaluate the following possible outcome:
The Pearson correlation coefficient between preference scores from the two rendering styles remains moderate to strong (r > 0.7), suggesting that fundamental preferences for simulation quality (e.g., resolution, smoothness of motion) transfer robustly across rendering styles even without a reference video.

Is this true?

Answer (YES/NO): NO